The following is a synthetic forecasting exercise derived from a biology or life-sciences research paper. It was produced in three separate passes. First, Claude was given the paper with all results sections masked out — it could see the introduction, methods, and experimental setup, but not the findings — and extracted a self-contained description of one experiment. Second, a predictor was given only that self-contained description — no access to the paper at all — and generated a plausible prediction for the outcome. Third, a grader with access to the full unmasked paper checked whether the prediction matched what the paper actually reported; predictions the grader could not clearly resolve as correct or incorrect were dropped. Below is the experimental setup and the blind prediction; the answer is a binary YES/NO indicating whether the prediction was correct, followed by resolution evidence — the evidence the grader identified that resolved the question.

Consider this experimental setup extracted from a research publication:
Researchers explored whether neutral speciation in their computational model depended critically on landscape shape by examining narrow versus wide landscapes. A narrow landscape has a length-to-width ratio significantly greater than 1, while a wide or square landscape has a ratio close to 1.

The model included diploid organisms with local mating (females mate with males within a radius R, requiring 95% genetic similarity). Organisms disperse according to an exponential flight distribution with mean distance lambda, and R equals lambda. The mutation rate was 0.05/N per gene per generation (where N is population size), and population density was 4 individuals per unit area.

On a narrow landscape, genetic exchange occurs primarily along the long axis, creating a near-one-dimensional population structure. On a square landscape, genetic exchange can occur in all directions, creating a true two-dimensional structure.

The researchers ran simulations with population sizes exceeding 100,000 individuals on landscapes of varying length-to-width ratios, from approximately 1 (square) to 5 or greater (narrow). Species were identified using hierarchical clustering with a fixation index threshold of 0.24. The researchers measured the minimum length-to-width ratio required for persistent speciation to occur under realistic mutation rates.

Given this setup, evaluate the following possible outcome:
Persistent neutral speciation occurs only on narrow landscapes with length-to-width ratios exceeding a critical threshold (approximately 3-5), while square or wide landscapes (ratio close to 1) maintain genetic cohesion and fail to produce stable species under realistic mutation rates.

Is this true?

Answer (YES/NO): YES